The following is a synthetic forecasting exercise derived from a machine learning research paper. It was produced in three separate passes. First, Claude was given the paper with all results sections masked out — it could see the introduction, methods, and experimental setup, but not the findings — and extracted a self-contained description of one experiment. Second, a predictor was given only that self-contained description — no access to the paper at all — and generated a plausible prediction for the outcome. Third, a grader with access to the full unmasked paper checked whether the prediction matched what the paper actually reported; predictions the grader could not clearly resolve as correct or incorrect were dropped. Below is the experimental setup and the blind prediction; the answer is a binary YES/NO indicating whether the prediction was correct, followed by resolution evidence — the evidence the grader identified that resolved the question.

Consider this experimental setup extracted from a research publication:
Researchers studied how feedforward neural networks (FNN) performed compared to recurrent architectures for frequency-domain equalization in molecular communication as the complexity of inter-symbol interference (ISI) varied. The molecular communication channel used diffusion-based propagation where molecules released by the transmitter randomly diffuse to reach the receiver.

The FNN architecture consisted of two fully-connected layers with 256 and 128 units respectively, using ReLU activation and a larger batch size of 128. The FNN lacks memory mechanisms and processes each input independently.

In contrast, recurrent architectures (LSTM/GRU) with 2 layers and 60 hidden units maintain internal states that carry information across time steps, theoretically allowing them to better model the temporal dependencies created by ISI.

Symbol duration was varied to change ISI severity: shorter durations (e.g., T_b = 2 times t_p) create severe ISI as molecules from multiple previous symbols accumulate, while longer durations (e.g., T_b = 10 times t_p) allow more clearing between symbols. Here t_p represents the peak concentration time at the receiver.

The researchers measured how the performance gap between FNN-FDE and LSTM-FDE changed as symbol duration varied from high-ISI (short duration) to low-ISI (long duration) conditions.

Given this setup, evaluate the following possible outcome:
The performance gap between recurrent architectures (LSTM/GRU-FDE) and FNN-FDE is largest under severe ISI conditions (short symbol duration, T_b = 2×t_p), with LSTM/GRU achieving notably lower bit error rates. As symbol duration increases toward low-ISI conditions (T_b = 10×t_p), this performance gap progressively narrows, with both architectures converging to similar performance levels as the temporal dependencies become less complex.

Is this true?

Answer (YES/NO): NO